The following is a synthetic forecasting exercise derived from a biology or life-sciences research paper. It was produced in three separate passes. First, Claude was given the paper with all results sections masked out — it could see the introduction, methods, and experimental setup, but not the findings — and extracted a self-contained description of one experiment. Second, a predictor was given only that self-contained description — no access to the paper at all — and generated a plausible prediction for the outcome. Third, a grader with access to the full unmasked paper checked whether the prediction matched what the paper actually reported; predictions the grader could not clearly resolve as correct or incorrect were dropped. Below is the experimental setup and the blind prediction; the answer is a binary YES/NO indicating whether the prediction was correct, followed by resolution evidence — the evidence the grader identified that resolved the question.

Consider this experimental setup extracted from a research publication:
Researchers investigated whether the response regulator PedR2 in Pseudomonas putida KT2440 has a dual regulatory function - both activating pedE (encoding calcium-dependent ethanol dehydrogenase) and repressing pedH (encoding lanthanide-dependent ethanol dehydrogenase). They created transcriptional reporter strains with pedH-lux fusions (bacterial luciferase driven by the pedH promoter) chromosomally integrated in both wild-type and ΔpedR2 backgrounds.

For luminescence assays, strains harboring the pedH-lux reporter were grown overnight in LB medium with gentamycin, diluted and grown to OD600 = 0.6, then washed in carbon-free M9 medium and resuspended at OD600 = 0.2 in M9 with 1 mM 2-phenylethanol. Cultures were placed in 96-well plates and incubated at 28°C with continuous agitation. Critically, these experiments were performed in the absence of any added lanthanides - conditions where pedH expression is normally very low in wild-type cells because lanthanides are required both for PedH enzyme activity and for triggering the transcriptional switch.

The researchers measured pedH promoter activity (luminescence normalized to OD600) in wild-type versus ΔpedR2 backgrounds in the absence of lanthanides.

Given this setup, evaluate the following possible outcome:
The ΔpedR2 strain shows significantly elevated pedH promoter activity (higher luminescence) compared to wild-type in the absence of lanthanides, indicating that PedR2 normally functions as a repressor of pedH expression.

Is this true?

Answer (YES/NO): NO